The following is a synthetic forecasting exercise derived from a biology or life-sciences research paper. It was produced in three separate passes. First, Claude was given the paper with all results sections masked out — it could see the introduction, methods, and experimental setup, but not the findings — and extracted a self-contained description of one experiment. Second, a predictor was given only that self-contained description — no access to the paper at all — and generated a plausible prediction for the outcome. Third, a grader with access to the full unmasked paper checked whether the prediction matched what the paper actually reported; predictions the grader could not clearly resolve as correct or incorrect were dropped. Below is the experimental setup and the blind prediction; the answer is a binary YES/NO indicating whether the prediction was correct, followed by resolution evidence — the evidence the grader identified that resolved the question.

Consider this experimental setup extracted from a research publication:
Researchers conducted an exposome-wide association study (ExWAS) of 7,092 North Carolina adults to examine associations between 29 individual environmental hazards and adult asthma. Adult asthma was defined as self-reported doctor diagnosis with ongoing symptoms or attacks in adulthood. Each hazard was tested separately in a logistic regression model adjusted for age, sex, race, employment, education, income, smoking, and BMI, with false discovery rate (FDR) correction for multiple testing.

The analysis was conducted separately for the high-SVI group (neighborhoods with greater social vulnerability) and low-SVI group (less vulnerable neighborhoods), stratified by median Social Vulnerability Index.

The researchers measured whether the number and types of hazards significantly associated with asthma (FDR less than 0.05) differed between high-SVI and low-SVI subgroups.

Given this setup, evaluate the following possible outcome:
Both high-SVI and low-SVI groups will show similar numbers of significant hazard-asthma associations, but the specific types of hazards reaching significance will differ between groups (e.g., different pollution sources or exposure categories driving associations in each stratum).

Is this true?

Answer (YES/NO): NO